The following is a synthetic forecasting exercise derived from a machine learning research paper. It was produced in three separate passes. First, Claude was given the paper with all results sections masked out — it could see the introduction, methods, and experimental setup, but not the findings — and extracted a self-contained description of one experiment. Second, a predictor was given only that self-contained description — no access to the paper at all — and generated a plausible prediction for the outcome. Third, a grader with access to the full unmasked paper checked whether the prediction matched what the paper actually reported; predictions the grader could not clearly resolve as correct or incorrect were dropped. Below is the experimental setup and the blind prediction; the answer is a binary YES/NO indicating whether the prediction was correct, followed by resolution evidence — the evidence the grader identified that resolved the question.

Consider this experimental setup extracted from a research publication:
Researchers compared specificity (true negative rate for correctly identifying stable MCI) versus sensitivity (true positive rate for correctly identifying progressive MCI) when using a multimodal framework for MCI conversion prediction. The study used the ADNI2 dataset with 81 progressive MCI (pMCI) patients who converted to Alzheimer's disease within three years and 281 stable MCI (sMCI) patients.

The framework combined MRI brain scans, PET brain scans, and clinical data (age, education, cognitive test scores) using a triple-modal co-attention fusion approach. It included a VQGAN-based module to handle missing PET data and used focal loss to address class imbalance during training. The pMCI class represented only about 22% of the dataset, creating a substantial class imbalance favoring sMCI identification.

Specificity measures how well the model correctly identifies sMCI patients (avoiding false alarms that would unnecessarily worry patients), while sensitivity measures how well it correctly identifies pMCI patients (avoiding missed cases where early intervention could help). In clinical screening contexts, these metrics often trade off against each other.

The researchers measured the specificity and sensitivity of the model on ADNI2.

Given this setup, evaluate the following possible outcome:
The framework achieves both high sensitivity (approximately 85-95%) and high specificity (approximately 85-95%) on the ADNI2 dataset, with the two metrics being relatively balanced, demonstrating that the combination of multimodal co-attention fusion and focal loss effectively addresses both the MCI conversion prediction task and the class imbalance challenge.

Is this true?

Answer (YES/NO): NO